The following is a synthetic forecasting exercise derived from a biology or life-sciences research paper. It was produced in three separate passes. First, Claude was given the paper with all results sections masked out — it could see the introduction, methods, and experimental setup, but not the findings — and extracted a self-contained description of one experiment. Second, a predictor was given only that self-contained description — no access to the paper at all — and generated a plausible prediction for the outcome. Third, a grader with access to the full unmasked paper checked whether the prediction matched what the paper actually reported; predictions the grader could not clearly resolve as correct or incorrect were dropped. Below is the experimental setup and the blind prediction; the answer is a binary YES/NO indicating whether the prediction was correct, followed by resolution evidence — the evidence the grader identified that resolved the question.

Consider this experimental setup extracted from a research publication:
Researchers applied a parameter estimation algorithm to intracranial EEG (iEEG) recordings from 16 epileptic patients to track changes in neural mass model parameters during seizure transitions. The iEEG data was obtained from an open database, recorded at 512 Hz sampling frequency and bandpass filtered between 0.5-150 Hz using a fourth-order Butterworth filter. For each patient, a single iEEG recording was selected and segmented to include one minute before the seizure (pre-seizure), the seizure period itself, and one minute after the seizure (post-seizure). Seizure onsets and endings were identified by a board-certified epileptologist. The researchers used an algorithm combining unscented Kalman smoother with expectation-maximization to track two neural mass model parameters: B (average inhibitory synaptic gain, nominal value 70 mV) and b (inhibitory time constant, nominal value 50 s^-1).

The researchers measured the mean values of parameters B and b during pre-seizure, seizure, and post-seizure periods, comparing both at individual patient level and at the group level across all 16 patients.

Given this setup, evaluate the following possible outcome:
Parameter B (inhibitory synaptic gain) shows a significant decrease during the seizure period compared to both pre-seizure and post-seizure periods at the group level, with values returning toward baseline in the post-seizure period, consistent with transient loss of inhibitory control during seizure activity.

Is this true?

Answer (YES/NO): YES